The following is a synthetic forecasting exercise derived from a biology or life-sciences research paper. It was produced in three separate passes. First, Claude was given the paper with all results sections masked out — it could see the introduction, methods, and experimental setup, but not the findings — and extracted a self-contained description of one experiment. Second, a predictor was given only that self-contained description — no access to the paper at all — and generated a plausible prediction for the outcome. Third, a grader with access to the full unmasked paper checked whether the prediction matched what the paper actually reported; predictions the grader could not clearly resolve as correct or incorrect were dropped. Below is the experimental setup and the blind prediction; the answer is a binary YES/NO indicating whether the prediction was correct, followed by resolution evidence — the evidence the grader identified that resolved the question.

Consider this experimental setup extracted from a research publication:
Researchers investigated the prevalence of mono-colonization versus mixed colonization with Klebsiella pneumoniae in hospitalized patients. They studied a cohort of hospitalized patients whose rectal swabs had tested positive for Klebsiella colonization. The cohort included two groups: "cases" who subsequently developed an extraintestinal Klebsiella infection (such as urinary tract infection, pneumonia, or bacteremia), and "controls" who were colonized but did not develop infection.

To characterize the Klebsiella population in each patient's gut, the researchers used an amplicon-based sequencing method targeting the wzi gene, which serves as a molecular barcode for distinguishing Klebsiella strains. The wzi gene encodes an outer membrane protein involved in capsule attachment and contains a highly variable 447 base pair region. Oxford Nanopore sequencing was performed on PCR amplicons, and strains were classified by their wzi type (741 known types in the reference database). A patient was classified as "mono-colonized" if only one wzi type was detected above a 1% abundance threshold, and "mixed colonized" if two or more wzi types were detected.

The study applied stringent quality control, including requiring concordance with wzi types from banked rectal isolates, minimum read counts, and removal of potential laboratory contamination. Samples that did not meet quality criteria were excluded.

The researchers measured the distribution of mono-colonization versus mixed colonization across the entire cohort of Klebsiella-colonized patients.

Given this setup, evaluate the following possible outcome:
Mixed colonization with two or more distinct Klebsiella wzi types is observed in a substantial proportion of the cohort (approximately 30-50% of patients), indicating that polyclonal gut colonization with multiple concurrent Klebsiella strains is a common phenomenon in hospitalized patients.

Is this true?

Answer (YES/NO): YES